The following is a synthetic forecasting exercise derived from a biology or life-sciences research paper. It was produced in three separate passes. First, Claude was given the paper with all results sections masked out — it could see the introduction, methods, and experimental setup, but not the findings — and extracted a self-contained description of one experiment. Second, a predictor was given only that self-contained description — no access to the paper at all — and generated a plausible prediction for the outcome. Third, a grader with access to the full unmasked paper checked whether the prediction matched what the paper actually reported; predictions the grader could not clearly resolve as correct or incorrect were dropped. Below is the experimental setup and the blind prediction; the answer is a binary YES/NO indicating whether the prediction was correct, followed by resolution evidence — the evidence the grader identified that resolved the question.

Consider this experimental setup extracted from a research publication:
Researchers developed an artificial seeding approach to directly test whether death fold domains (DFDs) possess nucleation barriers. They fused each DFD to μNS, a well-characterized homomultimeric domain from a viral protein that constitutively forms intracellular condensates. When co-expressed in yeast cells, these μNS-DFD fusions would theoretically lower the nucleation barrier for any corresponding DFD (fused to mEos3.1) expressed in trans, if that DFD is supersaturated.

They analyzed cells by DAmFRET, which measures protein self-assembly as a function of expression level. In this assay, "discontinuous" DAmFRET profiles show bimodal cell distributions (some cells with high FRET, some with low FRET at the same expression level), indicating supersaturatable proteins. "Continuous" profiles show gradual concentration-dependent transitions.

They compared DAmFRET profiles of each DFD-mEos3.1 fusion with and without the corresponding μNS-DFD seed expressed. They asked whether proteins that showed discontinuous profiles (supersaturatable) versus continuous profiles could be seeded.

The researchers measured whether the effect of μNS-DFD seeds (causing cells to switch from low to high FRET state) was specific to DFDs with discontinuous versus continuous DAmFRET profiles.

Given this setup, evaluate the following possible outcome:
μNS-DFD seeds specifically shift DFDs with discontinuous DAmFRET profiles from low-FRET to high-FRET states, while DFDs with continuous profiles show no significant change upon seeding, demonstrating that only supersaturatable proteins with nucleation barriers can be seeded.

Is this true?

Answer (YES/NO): YES